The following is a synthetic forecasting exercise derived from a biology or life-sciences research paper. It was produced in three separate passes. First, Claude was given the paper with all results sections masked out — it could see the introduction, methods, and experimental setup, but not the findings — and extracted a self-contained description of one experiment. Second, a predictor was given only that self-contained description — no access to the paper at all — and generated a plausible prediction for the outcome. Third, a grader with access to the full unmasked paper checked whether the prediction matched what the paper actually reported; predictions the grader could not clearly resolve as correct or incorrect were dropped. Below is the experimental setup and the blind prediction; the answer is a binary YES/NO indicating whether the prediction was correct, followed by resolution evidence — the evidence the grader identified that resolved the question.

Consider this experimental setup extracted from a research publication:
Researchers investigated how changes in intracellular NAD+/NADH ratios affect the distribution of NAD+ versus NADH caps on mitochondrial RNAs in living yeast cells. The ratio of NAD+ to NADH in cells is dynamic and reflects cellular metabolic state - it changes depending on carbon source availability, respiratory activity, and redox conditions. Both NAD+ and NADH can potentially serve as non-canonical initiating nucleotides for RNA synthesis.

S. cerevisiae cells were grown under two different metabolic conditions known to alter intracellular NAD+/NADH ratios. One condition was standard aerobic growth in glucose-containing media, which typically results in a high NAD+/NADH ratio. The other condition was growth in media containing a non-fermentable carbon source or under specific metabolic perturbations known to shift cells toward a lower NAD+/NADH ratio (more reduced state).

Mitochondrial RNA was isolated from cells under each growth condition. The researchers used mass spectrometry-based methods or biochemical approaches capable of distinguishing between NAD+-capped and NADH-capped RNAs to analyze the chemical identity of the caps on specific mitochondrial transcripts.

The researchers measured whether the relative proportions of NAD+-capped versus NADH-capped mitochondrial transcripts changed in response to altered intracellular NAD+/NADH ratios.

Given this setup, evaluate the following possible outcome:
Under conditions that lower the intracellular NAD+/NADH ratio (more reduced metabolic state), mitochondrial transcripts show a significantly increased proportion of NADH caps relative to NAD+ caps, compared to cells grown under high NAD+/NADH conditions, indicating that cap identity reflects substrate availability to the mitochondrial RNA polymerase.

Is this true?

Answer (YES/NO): YES